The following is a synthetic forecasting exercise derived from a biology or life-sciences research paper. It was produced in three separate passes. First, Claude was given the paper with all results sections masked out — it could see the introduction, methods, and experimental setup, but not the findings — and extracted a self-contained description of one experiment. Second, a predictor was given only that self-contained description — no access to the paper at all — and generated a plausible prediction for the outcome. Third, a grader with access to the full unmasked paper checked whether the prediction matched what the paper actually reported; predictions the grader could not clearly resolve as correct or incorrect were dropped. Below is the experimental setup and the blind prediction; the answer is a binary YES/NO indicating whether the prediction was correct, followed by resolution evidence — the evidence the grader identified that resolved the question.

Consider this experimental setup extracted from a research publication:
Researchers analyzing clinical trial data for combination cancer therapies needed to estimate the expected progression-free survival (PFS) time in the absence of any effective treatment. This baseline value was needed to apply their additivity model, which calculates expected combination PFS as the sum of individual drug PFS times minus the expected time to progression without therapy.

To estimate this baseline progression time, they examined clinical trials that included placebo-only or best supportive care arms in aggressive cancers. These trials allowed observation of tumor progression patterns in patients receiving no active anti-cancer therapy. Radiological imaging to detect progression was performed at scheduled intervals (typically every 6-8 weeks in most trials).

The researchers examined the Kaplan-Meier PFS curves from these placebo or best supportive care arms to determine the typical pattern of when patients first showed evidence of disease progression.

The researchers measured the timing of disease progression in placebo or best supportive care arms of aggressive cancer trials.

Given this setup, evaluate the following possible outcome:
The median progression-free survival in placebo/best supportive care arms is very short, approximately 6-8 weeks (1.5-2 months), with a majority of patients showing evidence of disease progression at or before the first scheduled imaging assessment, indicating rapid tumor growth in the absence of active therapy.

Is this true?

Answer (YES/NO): YES